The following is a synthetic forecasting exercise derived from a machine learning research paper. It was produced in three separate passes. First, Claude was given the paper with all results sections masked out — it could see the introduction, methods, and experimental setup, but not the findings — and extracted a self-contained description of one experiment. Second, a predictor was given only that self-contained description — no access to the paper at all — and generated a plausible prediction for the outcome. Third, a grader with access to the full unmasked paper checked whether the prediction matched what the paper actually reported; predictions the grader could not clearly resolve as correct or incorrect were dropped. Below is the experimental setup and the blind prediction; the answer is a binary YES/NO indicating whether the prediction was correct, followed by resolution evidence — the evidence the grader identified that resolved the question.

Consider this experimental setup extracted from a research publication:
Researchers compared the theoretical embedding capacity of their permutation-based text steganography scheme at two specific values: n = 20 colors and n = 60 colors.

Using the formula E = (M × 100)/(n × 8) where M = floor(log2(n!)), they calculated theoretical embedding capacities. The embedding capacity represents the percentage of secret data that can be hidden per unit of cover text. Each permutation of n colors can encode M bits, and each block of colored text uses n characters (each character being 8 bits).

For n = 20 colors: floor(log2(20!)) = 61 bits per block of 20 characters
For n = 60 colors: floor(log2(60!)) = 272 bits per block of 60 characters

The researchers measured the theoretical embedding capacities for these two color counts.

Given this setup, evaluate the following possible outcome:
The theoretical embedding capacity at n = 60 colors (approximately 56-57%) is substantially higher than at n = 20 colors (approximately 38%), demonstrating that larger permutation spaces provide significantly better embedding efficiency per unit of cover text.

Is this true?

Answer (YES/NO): YES